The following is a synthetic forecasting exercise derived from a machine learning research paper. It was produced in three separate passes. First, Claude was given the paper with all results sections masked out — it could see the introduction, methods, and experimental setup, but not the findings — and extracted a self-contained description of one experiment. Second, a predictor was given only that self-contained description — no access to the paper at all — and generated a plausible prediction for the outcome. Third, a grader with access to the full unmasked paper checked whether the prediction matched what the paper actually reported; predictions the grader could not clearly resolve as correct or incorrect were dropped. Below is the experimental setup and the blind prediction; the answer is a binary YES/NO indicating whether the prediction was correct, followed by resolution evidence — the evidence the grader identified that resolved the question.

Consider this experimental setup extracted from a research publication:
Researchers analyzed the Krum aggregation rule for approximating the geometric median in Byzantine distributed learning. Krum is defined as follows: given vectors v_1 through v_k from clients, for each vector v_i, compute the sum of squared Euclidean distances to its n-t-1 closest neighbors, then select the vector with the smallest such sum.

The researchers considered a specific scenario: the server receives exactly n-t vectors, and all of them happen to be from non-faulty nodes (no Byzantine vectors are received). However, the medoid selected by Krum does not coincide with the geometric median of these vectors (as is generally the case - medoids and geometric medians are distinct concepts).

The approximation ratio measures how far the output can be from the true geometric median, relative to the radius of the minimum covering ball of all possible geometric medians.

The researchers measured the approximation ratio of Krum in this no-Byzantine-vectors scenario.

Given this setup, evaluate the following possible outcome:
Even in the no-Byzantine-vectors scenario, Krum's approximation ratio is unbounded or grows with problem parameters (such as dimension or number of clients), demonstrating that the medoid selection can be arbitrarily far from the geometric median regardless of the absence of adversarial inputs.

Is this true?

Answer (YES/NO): YES